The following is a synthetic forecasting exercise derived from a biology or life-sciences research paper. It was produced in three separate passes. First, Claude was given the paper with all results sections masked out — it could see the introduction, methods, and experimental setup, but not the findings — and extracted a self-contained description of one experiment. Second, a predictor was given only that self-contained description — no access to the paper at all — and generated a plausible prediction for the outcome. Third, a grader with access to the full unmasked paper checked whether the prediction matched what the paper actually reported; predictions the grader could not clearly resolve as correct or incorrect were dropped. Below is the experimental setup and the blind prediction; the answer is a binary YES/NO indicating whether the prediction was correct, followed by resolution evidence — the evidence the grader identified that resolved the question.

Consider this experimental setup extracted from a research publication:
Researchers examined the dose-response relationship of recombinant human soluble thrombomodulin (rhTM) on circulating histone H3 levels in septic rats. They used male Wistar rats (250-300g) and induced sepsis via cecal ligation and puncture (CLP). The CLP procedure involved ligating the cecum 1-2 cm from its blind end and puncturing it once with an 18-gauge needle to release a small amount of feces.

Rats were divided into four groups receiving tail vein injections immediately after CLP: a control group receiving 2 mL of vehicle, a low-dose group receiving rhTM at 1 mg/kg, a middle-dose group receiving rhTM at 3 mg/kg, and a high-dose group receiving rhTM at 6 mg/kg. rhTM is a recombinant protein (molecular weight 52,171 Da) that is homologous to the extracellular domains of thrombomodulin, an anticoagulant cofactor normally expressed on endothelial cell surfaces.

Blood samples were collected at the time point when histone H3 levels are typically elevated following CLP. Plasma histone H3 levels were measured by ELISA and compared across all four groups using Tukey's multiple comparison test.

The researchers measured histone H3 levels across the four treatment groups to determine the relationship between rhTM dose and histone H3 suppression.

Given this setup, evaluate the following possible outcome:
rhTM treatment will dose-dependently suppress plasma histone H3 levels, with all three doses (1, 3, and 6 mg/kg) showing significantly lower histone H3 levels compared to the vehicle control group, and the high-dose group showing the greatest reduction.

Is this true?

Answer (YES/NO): NO